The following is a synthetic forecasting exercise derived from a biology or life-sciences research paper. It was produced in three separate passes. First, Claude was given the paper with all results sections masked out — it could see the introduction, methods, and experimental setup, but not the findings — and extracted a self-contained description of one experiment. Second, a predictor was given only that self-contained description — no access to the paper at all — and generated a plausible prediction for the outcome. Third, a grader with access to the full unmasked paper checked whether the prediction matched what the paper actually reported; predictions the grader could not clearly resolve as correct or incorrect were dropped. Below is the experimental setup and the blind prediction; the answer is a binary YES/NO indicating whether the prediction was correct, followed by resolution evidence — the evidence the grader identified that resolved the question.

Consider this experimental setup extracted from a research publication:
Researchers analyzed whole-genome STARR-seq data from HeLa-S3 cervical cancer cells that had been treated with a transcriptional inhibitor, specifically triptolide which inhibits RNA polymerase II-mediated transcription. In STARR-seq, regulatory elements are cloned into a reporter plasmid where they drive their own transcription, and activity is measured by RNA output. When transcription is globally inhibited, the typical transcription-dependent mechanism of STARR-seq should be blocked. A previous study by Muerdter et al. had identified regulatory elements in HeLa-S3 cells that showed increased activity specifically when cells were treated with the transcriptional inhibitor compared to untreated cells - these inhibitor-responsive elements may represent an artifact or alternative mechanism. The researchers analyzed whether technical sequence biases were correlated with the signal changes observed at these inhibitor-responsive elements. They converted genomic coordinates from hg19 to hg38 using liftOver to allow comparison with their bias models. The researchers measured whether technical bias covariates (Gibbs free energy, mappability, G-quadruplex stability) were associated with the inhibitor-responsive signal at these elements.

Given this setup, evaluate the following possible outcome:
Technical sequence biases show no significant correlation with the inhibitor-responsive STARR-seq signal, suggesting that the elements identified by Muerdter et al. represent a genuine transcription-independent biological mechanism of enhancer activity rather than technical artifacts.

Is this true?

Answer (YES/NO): NO